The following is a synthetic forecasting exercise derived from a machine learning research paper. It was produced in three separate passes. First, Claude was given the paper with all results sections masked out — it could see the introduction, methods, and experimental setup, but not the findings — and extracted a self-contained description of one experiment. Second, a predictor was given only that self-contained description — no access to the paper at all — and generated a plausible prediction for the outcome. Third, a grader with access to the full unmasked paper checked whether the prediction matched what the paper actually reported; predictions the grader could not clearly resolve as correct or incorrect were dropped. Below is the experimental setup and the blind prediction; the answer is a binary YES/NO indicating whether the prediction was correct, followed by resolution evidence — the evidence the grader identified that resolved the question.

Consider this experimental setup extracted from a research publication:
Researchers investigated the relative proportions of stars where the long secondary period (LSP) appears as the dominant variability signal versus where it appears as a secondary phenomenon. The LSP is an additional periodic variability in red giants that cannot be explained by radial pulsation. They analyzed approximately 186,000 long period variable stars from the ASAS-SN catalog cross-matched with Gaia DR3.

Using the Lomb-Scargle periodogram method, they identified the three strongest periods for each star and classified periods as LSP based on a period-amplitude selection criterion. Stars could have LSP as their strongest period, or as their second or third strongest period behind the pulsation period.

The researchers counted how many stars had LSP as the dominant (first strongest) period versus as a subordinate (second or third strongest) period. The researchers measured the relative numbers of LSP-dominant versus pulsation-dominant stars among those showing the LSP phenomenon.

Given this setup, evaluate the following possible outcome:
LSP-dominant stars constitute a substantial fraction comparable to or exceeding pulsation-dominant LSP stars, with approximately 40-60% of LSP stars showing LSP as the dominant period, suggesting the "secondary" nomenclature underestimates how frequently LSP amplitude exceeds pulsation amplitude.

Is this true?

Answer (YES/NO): YES